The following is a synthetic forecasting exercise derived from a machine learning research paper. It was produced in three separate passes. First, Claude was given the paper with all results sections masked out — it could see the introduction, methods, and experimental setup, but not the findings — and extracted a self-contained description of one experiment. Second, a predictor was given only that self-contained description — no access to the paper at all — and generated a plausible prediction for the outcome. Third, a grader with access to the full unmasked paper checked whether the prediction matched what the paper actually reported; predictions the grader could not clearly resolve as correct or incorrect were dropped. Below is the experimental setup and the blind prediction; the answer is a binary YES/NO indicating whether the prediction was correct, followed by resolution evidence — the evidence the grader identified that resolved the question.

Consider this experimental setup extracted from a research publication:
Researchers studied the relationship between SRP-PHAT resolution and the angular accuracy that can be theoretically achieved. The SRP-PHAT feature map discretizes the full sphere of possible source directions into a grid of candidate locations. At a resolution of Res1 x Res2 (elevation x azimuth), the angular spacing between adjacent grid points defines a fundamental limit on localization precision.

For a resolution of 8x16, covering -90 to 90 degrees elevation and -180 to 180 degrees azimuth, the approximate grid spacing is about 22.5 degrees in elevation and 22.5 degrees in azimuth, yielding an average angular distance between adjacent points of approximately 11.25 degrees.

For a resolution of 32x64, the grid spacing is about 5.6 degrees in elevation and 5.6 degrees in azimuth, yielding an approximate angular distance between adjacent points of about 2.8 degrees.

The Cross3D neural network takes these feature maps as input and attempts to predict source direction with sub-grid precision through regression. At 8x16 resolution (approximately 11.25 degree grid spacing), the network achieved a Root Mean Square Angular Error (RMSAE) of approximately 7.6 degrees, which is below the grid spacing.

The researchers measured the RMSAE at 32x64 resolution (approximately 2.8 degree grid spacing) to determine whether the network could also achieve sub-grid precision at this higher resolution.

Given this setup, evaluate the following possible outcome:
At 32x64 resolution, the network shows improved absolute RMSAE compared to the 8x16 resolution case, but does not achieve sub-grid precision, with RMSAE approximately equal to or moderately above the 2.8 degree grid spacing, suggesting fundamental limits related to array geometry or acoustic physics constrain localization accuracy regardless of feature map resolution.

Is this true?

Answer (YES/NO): NO